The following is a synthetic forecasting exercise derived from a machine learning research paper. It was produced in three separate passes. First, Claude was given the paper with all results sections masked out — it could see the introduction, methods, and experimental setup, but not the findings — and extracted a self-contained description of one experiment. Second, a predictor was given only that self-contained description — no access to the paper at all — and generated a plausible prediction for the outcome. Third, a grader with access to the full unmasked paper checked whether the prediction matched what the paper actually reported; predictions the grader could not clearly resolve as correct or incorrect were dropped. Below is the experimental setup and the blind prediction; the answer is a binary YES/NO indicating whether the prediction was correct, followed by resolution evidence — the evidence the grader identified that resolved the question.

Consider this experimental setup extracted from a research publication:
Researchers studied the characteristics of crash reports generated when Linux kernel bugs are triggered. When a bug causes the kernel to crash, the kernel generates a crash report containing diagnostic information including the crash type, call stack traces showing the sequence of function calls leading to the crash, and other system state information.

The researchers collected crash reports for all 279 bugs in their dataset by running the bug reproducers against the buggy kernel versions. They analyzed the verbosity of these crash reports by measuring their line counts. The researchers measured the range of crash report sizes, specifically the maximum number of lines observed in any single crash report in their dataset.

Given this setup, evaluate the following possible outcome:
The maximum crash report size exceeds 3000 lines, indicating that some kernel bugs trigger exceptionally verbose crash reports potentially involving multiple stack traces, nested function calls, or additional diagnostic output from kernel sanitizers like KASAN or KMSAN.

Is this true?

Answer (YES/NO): NO